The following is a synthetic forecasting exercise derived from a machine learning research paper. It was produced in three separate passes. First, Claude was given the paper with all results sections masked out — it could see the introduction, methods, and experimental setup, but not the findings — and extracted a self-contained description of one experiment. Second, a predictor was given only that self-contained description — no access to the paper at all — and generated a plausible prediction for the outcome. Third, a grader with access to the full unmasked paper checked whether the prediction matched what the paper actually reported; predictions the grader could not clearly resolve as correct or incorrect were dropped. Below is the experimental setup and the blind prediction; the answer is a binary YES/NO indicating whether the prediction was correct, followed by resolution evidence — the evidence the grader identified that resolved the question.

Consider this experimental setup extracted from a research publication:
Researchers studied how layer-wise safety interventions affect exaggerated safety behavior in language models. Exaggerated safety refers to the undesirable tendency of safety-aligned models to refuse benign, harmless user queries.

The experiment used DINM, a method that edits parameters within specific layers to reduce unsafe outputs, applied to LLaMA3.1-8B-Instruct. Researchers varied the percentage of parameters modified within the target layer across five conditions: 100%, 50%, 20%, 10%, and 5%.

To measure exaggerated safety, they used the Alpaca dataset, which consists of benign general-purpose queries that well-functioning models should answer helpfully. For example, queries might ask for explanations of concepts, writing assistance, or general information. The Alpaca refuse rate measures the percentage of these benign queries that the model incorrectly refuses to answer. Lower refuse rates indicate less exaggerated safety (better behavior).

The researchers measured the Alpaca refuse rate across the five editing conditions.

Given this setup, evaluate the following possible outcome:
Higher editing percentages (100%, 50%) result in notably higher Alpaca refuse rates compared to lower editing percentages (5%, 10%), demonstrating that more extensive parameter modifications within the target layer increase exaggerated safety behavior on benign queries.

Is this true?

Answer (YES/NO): YES